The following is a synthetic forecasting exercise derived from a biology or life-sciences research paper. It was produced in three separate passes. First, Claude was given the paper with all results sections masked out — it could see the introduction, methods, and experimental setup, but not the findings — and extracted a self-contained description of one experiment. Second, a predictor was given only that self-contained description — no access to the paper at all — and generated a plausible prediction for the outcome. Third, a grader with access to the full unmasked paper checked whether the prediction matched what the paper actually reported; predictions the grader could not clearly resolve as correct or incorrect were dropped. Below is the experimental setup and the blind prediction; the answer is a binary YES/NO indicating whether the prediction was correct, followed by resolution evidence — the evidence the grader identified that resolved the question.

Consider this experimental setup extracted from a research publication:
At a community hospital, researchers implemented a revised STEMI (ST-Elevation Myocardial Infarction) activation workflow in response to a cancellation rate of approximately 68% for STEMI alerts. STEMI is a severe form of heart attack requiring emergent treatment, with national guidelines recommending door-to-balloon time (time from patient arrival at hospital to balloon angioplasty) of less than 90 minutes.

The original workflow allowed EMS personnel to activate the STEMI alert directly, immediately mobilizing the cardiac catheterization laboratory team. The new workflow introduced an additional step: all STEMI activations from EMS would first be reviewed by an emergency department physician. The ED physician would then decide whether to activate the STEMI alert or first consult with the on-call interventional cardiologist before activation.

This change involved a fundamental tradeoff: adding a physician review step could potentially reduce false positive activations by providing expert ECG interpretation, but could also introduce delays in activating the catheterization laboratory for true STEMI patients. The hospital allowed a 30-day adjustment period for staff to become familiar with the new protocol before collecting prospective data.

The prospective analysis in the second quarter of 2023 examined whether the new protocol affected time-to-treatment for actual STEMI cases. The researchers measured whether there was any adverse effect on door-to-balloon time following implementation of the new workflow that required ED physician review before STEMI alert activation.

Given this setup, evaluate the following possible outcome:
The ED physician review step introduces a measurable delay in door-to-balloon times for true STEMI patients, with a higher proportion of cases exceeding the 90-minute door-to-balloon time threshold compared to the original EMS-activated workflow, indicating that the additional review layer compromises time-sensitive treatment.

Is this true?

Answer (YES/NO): NO